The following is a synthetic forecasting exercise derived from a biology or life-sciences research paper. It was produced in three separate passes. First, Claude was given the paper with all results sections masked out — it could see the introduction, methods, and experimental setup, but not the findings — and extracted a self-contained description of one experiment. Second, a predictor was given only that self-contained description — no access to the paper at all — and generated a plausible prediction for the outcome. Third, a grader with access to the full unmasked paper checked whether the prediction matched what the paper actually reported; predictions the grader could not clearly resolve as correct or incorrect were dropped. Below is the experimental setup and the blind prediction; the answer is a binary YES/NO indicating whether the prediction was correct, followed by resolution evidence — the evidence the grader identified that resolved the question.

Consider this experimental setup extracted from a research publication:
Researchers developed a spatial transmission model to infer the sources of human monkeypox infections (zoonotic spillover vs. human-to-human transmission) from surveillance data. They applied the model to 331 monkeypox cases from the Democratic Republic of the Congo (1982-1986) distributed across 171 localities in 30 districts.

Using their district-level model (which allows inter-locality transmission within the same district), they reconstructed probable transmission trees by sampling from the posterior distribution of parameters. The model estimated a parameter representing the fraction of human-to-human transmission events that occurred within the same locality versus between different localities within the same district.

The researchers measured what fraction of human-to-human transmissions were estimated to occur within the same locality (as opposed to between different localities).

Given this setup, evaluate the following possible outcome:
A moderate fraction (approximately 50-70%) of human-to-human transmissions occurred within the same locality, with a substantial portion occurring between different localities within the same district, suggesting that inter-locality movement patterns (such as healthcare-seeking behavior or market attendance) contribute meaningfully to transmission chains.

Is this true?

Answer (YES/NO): YES